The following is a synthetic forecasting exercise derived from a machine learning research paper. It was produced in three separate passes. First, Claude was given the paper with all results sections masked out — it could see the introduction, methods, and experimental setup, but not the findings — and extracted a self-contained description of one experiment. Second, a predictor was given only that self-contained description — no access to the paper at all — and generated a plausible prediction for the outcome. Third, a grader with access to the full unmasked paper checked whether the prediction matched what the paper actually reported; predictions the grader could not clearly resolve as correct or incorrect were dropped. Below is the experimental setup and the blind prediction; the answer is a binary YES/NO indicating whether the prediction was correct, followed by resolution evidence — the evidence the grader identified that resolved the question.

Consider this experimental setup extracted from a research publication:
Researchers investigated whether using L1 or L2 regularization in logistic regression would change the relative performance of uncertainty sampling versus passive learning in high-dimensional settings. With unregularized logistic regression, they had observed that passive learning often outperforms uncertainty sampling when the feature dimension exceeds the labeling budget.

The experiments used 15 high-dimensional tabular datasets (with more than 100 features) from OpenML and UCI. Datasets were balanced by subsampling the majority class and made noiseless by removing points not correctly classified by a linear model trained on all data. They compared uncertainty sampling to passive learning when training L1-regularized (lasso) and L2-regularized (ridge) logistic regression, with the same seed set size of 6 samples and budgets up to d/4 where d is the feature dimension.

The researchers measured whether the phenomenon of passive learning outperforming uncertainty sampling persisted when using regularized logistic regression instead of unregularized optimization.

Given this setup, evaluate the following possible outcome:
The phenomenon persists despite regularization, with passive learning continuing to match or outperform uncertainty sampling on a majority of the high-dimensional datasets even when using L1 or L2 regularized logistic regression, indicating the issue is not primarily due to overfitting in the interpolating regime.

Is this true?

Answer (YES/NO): YES